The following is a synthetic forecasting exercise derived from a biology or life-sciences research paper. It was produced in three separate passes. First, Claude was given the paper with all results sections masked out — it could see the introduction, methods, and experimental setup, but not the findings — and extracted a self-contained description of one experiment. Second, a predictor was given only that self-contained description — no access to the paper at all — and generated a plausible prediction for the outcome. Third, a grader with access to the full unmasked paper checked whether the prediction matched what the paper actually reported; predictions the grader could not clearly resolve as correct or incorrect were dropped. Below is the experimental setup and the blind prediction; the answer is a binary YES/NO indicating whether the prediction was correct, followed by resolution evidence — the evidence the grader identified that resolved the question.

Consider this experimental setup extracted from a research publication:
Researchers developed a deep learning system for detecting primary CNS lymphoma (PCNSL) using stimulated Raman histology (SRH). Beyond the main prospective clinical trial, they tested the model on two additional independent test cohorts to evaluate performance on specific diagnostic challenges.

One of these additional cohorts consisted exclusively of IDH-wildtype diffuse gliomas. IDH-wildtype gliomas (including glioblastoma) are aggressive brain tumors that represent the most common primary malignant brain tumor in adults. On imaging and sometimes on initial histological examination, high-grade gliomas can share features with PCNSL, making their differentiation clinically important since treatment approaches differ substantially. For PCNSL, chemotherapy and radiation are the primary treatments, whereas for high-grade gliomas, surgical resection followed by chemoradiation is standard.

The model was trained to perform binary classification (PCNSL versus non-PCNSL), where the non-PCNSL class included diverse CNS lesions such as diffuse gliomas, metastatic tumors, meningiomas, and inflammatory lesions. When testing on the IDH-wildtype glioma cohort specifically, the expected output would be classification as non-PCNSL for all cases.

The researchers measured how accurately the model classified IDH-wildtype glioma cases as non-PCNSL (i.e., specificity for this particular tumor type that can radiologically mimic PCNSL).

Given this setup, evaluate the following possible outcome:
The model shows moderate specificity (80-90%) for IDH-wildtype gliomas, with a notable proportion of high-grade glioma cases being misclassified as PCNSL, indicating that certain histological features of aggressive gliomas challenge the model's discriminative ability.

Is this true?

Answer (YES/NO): NO